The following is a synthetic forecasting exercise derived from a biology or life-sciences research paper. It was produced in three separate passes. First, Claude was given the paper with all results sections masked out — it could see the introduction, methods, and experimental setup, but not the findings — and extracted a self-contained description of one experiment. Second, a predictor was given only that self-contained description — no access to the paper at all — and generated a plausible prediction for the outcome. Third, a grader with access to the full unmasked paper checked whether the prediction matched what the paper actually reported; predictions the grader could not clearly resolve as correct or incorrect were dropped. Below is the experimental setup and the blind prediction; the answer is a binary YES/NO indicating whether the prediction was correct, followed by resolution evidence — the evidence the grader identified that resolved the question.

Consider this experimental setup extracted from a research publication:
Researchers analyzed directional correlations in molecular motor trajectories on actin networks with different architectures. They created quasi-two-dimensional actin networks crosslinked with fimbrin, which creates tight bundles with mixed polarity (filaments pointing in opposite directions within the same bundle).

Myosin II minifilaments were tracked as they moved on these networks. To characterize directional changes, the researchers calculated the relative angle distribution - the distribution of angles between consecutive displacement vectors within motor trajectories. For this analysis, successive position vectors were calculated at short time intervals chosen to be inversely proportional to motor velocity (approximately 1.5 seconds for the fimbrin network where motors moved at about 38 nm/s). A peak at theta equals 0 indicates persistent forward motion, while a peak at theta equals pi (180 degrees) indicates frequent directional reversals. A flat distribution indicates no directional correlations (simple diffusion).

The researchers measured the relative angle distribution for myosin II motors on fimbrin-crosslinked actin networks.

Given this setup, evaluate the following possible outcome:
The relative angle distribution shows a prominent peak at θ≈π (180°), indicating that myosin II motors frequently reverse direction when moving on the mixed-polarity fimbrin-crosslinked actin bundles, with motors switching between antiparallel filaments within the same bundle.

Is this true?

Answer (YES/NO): YES